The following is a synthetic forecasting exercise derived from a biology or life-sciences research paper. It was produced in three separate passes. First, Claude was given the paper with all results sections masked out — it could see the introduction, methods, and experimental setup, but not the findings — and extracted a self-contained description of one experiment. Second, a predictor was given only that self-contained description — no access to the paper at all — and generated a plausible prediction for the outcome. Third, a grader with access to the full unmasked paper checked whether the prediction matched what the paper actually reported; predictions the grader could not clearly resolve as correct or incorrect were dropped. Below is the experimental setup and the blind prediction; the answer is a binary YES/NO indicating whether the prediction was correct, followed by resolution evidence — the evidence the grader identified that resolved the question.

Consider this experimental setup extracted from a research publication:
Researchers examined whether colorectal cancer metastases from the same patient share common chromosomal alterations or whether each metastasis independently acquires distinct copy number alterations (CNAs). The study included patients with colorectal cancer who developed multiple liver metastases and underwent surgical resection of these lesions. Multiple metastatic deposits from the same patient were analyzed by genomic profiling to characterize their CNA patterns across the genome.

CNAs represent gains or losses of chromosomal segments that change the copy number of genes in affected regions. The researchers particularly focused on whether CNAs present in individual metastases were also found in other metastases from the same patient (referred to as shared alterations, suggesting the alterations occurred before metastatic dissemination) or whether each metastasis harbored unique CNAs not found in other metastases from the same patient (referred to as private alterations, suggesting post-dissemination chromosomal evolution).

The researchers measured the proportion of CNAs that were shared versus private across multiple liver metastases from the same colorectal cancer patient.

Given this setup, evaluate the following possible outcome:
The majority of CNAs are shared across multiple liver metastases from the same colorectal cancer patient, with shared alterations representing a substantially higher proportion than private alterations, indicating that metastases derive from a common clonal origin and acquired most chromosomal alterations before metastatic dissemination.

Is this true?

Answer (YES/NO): YES